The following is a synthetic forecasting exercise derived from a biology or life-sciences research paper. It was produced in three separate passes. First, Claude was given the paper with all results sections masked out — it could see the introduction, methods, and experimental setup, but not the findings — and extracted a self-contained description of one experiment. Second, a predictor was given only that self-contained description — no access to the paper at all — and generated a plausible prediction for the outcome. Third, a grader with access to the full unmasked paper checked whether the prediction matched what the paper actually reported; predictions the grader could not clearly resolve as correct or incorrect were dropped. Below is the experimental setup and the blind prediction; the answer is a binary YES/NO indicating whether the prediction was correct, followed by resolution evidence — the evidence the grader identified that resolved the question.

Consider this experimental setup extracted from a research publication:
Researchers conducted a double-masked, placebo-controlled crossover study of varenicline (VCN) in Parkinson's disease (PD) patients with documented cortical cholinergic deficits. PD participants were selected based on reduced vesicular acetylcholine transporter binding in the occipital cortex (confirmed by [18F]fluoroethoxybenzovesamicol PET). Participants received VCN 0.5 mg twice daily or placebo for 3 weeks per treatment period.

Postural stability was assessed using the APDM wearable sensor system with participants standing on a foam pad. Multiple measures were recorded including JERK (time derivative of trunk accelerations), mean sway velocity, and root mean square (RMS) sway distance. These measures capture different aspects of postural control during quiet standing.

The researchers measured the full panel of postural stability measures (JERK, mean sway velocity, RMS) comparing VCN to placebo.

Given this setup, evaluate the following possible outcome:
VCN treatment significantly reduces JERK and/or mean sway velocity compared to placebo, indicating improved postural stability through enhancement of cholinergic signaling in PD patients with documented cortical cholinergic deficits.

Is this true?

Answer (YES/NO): NO